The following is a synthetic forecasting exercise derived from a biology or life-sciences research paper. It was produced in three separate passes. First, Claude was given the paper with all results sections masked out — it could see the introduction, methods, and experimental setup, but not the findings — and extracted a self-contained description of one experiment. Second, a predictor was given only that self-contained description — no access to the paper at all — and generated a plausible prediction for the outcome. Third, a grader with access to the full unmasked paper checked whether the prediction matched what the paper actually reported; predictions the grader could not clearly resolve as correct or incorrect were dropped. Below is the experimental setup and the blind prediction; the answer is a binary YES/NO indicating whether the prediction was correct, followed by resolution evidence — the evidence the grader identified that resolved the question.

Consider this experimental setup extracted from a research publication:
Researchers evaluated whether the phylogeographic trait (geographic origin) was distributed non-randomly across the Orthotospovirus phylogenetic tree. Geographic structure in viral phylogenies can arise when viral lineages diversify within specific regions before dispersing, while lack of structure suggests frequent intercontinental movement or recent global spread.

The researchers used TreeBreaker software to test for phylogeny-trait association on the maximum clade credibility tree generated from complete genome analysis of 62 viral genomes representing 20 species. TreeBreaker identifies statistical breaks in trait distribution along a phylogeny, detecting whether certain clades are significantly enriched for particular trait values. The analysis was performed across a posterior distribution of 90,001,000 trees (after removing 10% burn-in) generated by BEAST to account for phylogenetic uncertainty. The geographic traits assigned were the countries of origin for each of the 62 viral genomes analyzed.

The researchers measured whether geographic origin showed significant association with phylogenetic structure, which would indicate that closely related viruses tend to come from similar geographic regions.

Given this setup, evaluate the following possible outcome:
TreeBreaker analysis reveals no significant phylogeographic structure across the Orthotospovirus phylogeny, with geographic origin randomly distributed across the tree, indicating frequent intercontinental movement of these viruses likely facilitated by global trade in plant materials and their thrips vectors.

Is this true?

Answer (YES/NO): NO